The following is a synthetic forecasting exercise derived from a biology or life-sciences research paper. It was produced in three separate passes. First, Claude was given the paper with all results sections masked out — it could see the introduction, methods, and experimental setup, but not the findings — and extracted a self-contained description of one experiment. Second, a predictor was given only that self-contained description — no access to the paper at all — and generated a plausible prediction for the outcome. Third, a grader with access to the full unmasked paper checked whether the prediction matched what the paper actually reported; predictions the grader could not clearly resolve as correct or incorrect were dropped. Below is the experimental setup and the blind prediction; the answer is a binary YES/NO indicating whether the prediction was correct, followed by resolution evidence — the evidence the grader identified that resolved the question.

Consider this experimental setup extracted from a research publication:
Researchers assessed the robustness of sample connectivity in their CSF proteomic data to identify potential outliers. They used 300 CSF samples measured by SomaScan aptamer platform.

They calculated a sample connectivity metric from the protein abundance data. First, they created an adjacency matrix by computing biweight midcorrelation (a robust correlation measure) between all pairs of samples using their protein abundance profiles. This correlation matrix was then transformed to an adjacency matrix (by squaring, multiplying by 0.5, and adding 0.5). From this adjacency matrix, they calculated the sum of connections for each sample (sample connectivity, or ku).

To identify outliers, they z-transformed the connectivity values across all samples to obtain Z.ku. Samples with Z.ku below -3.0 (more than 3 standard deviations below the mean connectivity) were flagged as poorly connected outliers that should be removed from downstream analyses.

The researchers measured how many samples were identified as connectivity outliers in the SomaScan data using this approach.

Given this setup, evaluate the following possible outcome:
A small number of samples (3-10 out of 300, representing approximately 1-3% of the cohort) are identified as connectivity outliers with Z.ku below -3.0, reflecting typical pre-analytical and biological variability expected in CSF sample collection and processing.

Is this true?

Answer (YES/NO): YES